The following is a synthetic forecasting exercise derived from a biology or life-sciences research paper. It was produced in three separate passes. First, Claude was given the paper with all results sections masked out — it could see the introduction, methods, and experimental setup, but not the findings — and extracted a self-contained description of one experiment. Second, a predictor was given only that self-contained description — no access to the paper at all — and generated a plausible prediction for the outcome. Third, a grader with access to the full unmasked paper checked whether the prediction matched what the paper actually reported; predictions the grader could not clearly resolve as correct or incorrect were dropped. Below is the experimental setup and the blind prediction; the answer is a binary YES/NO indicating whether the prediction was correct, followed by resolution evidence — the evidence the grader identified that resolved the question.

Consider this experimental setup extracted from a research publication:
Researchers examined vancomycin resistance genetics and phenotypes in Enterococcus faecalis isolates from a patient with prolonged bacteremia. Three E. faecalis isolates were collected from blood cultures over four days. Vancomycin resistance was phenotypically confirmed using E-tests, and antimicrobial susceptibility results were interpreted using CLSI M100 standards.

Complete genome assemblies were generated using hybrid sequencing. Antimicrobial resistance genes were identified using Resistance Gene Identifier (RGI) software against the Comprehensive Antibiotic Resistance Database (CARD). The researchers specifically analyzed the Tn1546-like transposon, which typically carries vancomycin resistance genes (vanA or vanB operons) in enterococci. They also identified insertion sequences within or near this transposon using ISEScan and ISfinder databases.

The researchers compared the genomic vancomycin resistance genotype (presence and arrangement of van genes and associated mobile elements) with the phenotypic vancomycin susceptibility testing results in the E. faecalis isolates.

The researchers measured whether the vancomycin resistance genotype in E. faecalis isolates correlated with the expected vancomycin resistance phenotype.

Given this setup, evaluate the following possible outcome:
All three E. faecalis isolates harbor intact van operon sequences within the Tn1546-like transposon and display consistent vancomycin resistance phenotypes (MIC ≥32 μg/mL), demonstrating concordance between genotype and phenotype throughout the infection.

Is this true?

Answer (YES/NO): NO